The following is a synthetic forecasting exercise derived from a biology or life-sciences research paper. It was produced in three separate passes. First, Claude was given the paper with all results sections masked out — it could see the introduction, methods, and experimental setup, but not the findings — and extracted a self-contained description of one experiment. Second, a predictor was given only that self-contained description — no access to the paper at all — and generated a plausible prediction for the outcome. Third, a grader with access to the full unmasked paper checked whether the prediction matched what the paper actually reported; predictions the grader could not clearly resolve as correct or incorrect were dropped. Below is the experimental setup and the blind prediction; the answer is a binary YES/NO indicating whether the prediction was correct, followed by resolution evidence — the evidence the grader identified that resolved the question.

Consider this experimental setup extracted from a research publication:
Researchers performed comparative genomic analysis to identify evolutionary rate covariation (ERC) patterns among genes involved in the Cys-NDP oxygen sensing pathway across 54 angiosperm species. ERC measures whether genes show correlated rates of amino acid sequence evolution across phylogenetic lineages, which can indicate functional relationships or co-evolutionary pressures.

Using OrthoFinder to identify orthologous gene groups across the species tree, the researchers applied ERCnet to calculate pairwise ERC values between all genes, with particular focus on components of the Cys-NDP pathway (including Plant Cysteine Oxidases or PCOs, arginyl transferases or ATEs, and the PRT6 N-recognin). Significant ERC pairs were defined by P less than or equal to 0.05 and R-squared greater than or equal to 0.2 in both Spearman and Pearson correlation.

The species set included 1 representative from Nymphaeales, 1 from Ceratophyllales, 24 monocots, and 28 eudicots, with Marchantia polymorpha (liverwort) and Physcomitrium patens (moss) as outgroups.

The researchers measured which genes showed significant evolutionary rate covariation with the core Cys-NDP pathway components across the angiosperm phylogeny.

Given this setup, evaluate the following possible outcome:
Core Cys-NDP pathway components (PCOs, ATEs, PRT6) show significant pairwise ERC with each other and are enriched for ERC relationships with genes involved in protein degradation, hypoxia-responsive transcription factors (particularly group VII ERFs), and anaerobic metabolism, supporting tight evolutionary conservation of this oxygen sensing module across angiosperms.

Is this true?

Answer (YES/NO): NO